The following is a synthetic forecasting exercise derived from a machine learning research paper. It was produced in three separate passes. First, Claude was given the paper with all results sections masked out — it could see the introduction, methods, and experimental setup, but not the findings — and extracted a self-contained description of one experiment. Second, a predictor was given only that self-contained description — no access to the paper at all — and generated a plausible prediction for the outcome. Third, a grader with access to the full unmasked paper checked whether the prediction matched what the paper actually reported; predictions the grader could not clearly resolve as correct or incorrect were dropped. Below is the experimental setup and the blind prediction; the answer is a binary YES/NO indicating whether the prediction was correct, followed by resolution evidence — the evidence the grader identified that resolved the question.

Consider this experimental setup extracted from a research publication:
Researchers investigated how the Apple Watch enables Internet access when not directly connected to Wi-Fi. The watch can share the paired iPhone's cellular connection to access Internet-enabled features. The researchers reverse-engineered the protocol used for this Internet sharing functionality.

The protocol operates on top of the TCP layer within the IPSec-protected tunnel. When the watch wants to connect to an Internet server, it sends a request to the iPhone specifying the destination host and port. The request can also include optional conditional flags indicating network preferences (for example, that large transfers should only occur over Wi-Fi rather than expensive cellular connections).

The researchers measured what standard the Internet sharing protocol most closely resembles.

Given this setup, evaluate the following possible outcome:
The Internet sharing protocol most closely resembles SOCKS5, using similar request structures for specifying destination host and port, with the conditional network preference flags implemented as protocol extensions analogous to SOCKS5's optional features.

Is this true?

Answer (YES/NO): NO